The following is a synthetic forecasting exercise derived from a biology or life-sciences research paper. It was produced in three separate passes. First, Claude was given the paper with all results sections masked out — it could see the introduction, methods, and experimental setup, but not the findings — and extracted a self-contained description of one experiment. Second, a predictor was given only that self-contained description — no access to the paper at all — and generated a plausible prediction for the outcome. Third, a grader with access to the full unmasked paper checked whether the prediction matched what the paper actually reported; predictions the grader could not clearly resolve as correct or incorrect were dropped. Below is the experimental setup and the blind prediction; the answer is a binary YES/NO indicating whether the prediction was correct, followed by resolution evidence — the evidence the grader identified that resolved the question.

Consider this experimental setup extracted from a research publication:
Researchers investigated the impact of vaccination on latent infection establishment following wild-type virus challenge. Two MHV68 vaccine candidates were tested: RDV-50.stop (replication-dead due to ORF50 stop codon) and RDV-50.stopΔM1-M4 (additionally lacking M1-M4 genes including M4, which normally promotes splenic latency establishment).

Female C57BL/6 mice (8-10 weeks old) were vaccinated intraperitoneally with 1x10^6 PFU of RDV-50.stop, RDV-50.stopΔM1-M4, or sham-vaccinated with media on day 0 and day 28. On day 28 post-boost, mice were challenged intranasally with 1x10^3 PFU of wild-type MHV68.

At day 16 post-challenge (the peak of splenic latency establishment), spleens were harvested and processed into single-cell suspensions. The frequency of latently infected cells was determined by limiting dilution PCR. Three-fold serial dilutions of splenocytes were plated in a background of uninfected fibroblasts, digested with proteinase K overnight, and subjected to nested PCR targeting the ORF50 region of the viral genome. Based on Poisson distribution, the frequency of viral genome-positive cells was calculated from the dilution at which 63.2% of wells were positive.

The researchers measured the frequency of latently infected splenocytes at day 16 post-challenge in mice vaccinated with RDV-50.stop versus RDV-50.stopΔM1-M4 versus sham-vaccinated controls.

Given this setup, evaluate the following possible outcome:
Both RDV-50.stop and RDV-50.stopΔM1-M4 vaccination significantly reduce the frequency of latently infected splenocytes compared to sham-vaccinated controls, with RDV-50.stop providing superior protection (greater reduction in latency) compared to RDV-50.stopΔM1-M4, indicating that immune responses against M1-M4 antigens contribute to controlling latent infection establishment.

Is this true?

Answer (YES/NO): NO